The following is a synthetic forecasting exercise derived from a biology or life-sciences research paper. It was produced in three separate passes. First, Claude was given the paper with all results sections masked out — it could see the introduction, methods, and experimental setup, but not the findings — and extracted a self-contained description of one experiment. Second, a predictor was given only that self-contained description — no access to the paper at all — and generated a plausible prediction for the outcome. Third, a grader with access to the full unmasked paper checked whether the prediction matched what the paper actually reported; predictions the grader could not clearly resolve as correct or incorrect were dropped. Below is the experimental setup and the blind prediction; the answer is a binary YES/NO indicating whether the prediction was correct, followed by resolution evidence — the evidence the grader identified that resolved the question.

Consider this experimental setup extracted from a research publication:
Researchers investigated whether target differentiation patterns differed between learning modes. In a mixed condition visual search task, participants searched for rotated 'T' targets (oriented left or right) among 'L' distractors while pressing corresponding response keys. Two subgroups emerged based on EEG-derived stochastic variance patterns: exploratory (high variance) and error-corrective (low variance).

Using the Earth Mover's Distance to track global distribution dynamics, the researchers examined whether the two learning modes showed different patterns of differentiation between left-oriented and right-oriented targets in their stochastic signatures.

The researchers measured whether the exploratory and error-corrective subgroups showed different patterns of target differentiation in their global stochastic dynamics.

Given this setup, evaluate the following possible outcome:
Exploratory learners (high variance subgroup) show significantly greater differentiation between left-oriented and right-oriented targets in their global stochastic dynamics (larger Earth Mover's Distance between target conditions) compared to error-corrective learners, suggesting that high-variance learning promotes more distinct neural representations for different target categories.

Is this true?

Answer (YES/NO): NO